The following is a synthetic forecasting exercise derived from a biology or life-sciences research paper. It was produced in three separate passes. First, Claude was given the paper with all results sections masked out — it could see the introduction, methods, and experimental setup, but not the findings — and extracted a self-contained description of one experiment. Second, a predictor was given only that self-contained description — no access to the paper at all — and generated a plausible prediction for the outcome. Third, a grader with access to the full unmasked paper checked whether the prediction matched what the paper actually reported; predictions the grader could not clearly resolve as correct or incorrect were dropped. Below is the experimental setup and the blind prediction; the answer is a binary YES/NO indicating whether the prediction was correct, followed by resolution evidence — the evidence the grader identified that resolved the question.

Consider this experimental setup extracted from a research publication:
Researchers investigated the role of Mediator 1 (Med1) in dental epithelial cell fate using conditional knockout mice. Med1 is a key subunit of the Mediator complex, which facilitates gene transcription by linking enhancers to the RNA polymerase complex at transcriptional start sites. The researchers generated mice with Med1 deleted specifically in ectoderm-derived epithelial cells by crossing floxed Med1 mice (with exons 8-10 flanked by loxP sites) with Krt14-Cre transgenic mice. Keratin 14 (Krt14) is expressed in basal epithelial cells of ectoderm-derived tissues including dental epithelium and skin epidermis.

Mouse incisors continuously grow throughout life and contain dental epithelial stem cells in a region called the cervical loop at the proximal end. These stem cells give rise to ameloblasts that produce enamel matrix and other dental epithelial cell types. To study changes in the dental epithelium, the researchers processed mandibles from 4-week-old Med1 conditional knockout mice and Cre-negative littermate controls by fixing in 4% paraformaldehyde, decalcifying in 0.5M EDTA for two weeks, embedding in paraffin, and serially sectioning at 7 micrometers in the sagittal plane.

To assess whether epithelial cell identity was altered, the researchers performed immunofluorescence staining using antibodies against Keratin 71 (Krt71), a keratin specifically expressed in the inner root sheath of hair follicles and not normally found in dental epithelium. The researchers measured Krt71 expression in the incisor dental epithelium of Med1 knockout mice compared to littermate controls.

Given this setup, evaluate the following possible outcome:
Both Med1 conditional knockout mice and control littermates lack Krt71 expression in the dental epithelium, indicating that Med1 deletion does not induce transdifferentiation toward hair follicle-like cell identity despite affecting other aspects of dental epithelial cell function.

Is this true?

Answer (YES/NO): NO